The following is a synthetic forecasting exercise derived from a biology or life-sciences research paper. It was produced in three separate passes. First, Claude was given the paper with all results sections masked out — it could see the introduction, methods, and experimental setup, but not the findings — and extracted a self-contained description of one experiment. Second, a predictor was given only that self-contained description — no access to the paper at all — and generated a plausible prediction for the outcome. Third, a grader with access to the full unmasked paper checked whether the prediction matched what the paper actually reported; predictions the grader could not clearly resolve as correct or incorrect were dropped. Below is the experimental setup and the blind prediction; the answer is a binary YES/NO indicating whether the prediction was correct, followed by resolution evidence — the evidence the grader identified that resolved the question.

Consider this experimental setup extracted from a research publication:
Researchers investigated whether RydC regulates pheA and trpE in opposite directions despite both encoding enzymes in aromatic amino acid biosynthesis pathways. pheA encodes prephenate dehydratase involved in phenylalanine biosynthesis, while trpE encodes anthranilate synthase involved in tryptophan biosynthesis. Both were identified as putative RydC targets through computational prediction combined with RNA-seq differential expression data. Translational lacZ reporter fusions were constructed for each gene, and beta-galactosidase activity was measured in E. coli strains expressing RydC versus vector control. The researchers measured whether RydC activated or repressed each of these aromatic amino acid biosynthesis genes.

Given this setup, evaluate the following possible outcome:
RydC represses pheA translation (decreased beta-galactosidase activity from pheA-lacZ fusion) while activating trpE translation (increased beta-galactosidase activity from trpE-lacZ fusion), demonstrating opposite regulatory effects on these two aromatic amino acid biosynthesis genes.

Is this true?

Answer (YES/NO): YES